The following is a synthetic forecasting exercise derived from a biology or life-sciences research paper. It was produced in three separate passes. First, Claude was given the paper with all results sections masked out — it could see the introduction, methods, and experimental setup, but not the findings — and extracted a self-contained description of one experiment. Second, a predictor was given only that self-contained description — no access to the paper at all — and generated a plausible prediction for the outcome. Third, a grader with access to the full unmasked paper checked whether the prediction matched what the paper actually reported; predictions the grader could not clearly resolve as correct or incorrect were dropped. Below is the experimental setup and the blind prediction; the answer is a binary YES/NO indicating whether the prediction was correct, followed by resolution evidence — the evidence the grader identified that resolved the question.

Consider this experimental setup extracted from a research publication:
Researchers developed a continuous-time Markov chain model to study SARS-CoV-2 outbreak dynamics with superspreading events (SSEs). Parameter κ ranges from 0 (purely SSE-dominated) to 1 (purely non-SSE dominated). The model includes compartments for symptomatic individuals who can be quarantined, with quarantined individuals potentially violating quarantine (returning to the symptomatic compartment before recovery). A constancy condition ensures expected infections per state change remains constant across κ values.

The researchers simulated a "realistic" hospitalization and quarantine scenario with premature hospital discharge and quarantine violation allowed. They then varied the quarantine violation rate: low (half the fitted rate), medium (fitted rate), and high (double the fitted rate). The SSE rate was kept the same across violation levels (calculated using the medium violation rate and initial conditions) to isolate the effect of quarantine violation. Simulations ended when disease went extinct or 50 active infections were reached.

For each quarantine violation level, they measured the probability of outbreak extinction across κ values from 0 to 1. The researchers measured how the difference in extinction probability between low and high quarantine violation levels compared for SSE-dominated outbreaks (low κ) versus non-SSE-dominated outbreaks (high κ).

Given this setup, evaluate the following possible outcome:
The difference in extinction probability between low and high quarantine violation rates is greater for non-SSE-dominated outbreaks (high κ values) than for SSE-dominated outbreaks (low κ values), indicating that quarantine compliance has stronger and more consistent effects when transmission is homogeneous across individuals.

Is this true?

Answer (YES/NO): NO